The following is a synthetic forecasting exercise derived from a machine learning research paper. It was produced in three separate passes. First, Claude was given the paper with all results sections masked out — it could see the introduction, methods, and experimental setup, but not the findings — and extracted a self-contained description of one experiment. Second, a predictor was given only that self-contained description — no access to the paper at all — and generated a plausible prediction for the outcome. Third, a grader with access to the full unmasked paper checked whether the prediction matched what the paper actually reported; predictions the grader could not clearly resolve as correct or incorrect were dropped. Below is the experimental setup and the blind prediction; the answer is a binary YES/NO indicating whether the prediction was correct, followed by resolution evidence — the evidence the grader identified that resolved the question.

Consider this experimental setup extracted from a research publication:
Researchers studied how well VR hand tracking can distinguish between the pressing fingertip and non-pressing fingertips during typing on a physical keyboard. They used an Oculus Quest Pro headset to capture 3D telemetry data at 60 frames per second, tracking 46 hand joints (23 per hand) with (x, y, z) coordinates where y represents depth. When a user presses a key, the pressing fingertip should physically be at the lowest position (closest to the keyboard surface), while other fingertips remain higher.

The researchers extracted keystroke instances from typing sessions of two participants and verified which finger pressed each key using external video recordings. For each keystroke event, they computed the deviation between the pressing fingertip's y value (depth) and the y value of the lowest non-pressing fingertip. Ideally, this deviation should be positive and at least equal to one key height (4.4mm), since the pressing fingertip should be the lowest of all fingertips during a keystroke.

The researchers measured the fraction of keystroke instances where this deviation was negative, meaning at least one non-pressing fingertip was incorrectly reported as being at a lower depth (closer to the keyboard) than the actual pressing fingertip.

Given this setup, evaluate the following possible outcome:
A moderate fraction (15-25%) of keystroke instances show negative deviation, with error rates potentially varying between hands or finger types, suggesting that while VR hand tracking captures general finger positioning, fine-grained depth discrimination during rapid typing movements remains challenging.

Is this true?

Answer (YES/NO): NO